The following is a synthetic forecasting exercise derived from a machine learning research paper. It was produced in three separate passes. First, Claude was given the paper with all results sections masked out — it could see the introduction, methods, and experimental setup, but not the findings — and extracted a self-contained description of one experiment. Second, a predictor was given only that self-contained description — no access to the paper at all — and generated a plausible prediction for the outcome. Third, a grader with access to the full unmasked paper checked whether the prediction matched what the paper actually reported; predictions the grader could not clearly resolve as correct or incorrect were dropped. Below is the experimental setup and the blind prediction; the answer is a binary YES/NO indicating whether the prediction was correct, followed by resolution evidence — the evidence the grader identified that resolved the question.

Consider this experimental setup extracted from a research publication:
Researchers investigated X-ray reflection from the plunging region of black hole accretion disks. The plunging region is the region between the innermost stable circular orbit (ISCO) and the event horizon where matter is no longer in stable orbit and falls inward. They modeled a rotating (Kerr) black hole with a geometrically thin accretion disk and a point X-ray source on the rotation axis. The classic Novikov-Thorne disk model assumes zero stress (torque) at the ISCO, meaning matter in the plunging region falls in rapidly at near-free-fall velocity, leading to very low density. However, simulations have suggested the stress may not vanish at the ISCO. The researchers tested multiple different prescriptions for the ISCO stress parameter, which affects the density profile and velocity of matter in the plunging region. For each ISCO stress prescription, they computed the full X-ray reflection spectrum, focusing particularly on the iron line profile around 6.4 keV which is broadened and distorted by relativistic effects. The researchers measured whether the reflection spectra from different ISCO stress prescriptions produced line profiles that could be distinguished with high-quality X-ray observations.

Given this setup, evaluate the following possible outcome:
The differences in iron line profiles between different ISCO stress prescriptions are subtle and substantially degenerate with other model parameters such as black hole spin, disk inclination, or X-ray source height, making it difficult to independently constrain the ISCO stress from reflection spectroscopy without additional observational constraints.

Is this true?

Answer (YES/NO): NO